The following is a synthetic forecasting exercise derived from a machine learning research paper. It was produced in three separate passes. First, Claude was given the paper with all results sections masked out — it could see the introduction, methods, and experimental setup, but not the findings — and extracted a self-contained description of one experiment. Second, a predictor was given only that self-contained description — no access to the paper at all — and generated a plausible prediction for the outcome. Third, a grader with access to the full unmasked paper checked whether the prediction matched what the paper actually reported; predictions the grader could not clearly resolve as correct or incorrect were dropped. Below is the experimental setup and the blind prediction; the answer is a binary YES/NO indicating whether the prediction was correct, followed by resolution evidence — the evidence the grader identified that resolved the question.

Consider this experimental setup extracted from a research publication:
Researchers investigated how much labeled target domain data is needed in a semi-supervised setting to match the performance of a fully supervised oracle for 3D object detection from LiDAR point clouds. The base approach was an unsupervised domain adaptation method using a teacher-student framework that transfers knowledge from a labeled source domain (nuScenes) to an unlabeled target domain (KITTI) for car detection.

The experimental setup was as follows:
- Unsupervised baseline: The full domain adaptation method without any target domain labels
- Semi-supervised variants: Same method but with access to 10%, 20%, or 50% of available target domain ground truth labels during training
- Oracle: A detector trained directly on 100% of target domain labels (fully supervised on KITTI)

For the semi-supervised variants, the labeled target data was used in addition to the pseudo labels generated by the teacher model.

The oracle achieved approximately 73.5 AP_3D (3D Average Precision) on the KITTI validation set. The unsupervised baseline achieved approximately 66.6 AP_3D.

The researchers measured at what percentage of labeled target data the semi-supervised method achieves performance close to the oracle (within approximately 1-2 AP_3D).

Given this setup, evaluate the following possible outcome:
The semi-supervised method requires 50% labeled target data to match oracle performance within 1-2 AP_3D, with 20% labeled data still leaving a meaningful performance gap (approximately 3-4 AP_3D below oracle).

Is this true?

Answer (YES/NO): YES